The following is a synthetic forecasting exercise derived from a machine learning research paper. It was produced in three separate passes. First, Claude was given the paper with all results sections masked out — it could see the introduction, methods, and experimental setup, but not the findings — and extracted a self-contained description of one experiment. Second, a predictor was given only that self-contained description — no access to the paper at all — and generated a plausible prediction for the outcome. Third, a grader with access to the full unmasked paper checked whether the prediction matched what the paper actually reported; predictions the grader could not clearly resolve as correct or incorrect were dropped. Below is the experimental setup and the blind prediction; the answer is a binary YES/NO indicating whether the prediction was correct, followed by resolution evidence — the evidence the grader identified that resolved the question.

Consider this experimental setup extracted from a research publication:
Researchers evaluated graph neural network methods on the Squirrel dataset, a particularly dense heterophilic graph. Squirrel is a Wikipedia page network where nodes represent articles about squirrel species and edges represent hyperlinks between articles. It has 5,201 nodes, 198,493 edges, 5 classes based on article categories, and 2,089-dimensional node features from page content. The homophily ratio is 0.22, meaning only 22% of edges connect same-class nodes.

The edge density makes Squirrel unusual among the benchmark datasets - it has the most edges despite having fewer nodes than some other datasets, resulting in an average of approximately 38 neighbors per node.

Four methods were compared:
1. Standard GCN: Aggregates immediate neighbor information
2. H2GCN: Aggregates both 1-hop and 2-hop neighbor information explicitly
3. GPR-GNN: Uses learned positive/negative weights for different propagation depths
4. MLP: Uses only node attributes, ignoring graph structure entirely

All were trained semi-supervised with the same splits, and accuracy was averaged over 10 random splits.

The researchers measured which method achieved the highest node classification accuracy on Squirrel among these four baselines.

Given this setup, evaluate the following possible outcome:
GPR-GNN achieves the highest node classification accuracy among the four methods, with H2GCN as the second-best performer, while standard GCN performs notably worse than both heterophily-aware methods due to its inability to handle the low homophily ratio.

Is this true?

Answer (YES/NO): NO